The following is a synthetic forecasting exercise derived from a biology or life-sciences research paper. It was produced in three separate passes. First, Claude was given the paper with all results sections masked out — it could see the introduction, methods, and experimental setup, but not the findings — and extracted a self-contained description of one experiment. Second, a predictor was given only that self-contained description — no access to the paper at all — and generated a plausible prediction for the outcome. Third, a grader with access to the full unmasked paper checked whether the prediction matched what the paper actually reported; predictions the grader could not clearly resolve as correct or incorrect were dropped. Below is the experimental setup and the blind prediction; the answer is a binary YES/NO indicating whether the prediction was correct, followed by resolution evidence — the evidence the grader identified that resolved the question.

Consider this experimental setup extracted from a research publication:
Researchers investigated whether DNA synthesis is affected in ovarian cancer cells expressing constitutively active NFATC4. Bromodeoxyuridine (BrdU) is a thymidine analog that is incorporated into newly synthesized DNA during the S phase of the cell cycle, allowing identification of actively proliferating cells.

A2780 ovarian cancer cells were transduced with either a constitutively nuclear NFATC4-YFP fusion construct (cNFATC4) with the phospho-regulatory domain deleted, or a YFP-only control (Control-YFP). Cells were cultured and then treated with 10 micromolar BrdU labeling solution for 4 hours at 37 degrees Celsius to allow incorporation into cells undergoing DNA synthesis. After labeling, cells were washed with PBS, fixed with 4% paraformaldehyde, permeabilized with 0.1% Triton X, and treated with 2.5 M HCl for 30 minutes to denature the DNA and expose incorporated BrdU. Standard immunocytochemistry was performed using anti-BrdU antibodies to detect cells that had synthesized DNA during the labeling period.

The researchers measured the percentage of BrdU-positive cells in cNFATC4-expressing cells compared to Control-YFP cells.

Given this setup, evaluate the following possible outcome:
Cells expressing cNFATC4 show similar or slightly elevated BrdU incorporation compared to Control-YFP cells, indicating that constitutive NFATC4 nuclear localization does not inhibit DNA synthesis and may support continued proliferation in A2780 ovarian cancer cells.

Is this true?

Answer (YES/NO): NO